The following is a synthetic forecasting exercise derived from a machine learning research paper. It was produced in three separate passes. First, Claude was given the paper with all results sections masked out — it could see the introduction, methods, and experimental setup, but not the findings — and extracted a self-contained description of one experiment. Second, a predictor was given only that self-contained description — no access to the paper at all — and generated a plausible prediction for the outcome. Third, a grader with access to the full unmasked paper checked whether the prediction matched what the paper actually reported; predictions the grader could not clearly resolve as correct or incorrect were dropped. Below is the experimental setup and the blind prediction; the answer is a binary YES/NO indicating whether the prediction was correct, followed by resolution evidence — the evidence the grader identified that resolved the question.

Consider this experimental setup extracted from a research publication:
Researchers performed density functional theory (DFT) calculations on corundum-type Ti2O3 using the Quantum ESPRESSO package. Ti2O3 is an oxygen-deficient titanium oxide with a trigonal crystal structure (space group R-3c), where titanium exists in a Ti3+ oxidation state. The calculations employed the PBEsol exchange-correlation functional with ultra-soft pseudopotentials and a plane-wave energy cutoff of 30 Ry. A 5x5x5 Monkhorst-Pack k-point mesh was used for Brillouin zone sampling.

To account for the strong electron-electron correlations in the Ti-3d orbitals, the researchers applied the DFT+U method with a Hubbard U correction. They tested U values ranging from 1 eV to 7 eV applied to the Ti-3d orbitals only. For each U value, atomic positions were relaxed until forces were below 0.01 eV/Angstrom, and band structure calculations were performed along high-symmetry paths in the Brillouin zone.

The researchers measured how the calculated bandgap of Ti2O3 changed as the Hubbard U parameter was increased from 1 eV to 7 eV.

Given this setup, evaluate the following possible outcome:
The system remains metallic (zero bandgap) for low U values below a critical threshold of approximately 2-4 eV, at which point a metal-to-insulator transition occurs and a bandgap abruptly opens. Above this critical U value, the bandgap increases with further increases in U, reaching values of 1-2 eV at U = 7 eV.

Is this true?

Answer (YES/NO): NO